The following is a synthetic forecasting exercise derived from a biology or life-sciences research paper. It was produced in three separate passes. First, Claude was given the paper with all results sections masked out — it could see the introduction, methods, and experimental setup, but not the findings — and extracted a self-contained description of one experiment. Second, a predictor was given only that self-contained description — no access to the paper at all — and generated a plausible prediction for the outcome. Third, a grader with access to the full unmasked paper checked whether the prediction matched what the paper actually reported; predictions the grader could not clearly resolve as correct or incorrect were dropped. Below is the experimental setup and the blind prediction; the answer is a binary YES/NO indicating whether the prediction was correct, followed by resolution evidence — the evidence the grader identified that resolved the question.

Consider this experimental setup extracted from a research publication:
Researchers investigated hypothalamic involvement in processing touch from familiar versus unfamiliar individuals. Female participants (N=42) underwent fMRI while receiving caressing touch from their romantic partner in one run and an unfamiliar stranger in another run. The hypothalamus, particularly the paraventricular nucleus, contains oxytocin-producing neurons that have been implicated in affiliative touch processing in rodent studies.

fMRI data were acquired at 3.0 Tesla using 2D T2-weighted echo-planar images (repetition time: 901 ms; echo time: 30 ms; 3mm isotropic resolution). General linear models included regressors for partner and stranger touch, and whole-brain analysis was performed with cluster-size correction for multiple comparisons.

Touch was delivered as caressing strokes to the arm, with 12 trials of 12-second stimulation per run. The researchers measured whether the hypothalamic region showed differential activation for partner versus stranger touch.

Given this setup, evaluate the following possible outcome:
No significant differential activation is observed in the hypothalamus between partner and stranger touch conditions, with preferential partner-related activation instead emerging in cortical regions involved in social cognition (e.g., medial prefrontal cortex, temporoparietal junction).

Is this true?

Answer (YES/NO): NO